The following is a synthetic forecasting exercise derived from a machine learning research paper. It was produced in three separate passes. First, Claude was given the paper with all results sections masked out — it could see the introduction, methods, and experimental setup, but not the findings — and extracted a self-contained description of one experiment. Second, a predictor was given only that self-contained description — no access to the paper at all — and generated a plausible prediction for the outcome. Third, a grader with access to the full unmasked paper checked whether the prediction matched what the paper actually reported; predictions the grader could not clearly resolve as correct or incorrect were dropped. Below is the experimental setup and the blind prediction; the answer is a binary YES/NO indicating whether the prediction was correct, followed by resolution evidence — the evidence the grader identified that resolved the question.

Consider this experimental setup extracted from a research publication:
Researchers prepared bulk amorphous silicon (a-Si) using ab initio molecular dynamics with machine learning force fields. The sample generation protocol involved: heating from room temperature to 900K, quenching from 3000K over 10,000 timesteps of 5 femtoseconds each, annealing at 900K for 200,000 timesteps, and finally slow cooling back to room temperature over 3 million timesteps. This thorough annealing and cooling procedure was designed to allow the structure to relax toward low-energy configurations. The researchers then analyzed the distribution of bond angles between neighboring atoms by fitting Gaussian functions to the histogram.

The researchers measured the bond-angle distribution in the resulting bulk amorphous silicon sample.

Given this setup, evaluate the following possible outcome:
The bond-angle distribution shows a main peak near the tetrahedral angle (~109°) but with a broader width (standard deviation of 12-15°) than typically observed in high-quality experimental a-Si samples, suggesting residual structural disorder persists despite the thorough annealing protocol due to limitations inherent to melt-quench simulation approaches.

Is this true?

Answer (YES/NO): NO